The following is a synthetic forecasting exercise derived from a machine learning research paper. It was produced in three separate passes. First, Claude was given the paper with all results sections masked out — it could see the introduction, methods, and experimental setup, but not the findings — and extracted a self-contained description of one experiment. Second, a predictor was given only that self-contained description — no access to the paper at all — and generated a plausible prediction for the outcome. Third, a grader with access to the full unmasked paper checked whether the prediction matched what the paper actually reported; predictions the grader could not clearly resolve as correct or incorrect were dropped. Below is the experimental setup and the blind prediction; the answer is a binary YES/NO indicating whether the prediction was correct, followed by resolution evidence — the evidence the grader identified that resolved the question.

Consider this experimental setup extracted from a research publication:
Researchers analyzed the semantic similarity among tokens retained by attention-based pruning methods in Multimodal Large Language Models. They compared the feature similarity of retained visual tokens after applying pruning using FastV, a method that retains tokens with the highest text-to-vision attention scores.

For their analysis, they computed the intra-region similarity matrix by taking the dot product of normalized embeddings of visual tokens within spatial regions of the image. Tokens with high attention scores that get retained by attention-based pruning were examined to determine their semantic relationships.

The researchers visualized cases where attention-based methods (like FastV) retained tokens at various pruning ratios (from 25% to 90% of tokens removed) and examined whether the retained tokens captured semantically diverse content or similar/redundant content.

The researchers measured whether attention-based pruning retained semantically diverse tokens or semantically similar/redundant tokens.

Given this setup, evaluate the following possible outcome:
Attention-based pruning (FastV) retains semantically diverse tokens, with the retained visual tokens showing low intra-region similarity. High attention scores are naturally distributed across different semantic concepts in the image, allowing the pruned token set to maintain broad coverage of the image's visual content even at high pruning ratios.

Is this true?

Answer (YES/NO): NO